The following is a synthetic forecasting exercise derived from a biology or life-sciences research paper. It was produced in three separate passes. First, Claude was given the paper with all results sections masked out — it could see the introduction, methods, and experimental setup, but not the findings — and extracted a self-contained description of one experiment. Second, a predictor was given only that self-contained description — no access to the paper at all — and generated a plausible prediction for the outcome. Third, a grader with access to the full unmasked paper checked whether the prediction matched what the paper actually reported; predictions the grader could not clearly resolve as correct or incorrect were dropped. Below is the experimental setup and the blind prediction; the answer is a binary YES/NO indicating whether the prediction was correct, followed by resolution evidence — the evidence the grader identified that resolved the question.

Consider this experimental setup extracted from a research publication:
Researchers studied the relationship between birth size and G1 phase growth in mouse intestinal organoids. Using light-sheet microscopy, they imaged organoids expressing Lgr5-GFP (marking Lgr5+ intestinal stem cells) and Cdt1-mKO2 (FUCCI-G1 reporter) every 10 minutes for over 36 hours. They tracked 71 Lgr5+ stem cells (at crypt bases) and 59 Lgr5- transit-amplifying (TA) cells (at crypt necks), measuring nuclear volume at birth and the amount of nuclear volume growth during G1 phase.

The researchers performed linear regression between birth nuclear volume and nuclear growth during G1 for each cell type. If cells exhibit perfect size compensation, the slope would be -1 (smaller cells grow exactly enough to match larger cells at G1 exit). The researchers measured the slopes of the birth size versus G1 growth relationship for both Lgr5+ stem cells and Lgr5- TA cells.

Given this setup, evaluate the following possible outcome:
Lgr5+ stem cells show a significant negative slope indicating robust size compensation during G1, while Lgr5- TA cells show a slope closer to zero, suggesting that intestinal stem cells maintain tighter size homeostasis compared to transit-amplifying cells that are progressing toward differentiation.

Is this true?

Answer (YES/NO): NO